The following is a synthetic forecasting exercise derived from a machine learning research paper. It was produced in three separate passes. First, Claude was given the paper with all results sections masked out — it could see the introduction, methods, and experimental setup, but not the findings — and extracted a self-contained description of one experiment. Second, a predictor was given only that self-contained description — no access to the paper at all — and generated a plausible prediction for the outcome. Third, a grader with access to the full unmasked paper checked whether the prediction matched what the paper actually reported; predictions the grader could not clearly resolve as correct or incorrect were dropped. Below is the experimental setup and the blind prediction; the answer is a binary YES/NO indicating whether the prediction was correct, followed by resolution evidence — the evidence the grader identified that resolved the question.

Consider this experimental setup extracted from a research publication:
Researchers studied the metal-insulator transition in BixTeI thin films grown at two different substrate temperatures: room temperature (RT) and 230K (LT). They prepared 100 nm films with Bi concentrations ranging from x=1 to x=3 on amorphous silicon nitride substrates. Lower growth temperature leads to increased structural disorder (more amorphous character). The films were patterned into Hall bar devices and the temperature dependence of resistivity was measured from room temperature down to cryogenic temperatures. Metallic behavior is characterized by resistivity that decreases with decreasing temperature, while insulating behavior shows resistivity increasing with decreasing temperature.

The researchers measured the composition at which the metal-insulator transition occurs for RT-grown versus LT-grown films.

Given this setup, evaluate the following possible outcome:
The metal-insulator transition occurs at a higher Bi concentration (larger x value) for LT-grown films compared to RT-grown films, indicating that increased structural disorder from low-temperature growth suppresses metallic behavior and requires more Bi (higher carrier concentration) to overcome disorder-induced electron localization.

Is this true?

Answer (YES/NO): YES